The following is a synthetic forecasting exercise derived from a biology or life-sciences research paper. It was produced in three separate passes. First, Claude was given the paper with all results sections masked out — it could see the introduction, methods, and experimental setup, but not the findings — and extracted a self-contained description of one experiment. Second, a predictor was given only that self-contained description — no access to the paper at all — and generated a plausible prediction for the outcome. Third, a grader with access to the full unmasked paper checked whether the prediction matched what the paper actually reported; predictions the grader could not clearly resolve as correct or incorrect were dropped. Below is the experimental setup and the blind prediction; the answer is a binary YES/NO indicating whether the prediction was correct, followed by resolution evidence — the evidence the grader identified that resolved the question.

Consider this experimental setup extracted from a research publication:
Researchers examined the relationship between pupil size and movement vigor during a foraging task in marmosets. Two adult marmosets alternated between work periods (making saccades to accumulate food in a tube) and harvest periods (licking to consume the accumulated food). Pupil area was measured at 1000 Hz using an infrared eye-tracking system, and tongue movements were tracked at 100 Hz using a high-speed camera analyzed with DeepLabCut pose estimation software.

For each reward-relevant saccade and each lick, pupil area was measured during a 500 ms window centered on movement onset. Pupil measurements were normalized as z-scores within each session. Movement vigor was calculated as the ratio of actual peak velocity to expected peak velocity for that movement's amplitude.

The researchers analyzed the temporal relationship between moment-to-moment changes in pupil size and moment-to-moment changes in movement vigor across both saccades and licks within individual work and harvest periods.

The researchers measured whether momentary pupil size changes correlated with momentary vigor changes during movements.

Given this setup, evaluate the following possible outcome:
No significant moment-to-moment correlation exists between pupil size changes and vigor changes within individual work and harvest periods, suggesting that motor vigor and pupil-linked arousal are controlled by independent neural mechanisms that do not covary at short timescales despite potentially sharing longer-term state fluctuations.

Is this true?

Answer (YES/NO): NO